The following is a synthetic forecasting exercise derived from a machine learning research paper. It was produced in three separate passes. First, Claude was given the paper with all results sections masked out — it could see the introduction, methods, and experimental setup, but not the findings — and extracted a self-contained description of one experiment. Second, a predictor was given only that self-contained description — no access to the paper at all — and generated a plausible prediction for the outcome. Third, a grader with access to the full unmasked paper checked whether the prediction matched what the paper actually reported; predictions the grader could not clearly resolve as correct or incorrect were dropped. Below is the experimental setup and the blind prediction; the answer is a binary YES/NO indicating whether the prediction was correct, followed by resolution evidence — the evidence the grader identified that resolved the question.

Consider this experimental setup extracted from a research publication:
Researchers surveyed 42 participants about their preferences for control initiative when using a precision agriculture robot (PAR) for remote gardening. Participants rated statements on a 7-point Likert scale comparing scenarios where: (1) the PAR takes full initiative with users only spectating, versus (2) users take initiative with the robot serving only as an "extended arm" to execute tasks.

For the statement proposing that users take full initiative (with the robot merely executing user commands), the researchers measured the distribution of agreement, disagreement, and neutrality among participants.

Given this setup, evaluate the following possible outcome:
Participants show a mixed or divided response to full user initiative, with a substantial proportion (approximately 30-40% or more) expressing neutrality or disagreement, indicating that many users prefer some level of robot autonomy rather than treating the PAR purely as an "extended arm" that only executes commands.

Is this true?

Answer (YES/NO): YES